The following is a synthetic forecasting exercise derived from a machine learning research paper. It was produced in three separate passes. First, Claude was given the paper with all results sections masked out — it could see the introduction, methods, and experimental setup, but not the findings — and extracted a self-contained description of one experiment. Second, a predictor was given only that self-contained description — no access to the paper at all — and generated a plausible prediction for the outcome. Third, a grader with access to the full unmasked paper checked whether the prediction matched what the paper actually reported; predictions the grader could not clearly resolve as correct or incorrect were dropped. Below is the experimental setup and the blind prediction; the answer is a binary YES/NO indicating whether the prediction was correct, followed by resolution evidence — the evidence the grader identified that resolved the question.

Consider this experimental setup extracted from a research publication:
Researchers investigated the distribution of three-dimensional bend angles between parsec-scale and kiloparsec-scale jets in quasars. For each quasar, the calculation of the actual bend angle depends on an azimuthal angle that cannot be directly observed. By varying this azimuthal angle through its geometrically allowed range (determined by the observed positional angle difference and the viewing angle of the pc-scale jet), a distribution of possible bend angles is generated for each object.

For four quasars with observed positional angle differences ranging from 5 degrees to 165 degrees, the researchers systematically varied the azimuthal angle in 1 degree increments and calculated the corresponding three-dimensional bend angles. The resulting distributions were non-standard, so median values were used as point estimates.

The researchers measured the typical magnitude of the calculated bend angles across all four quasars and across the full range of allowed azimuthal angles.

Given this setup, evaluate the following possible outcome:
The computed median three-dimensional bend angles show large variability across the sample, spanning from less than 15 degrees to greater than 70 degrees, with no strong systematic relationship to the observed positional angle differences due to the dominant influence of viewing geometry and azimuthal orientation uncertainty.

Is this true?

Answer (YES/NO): NO